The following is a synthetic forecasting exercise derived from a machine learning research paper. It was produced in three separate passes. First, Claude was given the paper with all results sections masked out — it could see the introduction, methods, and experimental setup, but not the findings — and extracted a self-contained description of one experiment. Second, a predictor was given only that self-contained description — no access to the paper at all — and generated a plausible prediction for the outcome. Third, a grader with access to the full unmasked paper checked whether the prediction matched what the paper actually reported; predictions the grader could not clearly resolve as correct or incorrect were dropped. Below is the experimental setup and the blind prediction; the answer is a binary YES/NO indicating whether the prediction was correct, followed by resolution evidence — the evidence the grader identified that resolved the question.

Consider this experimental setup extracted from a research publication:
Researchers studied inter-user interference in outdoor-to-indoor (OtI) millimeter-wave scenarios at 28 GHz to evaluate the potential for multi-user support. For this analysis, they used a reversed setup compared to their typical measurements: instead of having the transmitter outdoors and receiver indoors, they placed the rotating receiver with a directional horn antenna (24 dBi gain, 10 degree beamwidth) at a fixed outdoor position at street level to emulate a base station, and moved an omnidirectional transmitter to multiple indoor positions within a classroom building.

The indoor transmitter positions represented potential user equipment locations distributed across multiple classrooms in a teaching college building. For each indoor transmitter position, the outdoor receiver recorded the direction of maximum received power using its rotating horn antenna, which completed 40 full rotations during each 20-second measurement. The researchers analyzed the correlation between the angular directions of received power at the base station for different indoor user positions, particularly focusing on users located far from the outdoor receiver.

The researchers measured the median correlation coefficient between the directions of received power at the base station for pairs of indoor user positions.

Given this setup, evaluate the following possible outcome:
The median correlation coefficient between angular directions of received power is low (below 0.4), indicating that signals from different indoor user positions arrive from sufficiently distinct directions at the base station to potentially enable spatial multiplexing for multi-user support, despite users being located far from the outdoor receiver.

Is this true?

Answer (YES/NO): NO